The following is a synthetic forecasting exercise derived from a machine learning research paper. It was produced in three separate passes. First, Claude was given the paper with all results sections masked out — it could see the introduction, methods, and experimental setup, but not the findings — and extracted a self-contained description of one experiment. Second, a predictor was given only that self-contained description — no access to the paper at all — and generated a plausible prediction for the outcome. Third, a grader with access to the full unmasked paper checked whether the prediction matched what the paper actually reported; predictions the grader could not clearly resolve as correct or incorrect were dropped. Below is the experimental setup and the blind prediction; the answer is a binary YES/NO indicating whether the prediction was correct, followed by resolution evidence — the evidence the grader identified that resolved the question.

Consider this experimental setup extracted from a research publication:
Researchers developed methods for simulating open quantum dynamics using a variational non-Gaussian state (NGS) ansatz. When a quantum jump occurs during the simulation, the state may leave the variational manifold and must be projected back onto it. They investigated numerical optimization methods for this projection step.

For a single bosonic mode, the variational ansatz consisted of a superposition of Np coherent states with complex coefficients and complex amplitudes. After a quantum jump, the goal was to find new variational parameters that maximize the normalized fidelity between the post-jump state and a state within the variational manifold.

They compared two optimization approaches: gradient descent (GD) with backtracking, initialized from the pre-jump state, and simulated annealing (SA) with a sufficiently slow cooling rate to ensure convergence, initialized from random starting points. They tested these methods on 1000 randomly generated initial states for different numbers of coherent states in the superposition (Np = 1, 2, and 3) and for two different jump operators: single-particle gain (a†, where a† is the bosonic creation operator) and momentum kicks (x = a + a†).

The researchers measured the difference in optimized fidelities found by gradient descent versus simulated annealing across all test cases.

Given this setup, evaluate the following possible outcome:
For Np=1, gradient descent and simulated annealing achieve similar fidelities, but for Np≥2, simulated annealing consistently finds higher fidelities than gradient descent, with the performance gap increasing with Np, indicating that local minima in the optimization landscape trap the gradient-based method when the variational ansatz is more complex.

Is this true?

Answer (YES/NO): NO